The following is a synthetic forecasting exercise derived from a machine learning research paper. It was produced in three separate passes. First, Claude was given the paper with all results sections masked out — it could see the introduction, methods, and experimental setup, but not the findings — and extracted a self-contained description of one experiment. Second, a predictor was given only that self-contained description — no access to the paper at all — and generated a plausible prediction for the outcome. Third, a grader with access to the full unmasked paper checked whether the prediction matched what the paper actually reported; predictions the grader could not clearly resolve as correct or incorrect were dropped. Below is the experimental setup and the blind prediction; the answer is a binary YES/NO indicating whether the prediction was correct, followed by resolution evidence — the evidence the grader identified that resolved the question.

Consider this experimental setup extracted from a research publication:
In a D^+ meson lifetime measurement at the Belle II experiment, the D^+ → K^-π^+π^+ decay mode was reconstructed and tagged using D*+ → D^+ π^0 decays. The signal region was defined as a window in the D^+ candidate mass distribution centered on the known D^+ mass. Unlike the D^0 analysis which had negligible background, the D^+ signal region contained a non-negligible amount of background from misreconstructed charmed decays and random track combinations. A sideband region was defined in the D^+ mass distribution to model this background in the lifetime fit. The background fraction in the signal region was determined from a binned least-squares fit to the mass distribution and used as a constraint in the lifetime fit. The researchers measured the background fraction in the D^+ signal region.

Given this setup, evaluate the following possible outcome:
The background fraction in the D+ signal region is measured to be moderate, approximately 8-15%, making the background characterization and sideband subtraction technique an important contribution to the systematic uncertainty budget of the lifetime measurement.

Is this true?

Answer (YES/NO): YES